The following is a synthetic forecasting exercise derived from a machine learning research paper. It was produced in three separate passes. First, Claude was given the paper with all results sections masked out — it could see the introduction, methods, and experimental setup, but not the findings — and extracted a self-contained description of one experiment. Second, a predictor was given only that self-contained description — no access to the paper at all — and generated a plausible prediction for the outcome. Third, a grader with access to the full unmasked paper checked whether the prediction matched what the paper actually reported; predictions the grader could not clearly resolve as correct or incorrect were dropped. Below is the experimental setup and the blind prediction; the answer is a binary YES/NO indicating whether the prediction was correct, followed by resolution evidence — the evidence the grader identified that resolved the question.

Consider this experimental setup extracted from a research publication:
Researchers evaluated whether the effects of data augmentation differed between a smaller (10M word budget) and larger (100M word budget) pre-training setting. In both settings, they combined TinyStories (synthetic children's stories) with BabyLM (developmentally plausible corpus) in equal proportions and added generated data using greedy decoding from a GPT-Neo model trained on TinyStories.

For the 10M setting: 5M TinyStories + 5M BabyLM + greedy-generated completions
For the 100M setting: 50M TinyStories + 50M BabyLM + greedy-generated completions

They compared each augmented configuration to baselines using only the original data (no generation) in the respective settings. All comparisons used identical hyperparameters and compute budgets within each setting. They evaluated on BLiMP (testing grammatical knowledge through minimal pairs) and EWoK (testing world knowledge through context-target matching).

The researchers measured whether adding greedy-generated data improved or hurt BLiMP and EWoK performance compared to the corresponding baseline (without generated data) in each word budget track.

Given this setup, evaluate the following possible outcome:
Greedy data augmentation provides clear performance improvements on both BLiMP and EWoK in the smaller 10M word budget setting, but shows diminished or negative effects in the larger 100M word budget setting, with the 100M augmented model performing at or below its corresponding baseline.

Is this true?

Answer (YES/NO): NO